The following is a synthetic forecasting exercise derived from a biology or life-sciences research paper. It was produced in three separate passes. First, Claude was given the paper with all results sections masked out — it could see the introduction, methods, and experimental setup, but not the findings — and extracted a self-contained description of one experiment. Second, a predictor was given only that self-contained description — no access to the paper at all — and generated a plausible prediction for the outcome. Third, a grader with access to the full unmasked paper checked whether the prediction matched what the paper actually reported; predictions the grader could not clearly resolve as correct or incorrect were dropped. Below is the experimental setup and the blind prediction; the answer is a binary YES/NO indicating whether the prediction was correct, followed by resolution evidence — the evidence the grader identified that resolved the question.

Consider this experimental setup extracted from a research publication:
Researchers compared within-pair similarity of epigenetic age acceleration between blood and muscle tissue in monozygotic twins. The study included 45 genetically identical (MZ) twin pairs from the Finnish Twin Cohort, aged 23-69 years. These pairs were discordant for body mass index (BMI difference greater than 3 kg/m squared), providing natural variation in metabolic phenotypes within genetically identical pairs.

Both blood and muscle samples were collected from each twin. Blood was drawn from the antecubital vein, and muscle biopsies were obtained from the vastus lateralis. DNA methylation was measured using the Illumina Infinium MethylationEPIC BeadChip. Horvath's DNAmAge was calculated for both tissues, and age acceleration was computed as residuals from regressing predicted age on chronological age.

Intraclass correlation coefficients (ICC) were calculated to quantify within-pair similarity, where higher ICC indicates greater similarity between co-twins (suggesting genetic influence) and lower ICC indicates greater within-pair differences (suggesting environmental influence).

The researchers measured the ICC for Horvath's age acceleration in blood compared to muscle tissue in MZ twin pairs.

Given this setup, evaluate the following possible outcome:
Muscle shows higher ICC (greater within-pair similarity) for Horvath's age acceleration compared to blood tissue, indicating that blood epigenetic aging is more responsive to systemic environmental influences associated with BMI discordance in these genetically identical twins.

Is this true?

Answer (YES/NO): NO